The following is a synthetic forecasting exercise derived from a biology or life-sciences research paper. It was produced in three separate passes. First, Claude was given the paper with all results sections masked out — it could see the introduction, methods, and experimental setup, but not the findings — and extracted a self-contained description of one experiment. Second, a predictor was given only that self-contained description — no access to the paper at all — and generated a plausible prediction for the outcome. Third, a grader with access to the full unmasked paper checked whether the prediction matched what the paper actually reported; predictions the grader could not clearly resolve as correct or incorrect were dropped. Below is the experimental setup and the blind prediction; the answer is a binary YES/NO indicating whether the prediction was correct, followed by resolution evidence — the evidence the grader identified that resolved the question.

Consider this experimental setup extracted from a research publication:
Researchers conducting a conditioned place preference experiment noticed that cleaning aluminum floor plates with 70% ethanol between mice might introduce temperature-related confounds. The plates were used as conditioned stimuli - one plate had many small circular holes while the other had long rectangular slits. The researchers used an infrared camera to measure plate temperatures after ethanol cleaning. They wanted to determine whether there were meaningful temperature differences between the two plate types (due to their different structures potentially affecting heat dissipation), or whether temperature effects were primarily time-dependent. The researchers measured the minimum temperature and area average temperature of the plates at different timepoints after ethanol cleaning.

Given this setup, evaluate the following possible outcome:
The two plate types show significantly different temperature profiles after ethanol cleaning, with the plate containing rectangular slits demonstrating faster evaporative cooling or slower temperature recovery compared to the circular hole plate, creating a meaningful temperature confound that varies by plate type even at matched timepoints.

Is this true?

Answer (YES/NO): NO